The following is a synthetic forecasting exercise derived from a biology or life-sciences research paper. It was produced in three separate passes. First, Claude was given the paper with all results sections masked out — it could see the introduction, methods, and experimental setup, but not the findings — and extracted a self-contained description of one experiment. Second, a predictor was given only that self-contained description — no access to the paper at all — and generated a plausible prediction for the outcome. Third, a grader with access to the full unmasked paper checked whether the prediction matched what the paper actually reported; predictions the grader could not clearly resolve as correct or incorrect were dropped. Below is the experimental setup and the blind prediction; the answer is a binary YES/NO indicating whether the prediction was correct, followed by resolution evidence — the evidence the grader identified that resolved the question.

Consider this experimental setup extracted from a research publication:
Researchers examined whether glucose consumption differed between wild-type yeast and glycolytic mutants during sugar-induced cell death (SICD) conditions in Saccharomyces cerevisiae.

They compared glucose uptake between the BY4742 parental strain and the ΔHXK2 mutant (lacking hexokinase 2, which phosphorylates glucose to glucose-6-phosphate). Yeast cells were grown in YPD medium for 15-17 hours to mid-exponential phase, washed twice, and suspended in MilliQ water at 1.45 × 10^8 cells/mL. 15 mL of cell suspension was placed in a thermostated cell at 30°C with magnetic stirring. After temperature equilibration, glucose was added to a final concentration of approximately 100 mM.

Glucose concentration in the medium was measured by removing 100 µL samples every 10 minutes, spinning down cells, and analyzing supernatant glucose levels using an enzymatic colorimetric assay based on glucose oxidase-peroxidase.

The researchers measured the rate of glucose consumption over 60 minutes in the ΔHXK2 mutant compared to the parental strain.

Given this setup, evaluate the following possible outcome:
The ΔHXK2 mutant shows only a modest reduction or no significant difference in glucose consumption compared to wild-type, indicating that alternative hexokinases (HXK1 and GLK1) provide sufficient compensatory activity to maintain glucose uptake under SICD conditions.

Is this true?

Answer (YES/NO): NO